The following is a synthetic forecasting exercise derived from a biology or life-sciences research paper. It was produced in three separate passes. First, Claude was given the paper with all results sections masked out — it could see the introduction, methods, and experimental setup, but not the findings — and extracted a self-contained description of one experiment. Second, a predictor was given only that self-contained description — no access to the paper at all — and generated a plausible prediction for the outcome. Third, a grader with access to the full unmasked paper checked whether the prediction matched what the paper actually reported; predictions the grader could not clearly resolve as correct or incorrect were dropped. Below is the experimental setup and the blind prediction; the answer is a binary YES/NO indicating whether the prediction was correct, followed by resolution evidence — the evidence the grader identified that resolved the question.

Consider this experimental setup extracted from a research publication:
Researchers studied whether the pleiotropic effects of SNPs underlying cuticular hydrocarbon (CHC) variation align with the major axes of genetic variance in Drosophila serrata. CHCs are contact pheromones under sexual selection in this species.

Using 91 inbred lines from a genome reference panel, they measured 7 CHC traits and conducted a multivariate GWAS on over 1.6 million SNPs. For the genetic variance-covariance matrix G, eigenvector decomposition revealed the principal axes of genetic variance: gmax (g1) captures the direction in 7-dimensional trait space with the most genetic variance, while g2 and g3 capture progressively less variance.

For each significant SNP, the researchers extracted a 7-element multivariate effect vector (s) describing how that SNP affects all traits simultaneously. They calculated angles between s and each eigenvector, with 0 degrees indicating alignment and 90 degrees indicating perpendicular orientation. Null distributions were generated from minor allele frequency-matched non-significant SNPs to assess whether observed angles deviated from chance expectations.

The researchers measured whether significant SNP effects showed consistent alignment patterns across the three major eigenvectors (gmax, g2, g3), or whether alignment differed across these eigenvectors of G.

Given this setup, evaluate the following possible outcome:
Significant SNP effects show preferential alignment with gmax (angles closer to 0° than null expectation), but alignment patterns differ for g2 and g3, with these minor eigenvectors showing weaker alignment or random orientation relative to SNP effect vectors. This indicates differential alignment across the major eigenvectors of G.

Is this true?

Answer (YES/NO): NO